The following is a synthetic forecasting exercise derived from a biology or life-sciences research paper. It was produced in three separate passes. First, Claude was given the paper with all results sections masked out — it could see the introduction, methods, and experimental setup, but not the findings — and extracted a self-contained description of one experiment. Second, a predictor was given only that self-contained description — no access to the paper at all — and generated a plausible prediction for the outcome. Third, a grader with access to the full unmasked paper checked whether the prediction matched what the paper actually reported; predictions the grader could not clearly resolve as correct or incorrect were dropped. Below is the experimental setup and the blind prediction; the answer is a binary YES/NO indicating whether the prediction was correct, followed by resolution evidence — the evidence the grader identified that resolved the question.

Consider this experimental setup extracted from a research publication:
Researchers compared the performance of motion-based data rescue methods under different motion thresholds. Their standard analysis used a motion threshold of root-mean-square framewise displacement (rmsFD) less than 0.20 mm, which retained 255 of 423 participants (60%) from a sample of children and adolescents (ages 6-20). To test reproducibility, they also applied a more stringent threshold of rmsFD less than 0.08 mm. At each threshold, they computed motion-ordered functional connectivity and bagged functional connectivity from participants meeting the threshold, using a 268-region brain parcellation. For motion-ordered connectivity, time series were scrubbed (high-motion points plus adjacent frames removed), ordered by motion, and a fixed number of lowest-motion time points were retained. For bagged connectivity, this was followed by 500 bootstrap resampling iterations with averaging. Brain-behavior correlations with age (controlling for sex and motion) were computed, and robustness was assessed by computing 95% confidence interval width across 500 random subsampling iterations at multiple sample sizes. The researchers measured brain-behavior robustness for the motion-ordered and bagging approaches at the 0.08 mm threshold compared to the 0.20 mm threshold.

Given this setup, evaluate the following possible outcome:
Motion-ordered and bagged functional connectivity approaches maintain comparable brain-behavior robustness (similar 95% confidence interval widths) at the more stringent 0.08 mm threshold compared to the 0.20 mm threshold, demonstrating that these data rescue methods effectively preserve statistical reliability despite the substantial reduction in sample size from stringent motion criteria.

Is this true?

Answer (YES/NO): YES